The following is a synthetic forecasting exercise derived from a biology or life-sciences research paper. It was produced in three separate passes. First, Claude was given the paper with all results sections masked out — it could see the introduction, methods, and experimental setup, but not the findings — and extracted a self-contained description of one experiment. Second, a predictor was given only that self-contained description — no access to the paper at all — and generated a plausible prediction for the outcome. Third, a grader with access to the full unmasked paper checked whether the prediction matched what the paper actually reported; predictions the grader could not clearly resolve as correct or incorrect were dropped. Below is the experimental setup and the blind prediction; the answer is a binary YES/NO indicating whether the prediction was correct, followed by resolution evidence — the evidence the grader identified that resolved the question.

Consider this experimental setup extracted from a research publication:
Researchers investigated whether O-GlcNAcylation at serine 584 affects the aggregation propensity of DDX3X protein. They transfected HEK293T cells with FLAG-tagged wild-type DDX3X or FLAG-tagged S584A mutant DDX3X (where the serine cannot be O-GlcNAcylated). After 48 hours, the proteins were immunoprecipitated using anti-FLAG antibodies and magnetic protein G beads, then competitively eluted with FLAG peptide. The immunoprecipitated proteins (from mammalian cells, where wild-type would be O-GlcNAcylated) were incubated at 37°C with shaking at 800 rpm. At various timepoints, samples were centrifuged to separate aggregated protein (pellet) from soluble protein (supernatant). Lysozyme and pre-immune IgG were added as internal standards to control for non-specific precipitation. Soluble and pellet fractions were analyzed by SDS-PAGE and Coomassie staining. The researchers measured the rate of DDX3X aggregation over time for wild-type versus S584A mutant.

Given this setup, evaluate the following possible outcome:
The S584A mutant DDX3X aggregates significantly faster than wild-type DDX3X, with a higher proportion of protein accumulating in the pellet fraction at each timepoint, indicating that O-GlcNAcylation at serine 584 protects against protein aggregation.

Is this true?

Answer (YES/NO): YES